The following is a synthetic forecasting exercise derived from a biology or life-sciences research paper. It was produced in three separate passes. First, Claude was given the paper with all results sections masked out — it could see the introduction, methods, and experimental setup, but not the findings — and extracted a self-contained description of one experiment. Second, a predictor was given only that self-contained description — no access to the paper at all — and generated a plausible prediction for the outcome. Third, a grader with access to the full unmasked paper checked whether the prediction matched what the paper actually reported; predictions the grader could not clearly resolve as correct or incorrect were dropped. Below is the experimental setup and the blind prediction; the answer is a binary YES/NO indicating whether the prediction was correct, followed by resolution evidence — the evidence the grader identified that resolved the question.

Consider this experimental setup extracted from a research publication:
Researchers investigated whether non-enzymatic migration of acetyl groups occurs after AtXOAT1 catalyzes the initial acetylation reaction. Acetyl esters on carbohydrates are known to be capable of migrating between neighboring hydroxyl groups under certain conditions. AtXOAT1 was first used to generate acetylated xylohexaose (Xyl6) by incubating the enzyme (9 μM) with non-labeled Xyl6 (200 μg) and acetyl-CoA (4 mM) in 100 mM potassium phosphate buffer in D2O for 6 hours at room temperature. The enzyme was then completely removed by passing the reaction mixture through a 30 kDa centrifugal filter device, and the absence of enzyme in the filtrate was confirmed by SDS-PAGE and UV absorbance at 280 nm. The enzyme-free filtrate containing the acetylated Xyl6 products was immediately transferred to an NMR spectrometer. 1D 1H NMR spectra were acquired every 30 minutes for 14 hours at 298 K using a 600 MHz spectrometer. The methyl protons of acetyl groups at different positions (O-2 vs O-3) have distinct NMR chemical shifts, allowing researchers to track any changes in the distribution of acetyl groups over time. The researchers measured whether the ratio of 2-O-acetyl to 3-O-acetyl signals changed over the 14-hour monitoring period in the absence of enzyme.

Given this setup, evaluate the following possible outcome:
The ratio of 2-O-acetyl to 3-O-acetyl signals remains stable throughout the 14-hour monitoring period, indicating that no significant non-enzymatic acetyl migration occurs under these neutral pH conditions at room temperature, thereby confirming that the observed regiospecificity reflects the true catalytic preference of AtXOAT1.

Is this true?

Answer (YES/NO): NO